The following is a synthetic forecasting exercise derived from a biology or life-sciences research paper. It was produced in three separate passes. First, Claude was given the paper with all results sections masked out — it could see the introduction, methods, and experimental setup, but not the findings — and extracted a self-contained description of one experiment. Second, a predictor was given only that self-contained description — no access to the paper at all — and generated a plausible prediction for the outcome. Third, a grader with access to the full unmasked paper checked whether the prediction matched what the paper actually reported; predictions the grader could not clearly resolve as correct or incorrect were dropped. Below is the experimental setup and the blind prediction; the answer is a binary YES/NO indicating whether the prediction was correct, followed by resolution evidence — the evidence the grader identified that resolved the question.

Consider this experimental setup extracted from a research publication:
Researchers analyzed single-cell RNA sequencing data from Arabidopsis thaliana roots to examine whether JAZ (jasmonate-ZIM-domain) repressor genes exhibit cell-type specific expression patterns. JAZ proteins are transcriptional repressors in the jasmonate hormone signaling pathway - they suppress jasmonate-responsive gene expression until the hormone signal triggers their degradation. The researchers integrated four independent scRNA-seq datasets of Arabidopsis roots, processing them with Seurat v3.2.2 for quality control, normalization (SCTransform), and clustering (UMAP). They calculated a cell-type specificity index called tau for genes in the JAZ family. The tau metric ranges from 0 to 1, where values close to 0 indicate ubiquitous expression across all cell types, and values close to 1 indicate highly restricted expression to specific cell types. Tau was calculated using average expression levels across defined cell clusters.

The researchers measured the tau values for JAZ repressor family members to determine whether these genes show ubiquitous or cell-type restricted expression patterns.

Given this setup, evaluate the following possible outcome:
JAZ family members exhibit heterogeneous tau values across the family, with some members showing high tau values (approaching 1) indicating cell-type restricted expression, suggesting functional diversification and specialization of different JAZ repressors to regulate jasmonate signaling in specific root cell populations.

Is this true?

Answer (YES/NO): NO